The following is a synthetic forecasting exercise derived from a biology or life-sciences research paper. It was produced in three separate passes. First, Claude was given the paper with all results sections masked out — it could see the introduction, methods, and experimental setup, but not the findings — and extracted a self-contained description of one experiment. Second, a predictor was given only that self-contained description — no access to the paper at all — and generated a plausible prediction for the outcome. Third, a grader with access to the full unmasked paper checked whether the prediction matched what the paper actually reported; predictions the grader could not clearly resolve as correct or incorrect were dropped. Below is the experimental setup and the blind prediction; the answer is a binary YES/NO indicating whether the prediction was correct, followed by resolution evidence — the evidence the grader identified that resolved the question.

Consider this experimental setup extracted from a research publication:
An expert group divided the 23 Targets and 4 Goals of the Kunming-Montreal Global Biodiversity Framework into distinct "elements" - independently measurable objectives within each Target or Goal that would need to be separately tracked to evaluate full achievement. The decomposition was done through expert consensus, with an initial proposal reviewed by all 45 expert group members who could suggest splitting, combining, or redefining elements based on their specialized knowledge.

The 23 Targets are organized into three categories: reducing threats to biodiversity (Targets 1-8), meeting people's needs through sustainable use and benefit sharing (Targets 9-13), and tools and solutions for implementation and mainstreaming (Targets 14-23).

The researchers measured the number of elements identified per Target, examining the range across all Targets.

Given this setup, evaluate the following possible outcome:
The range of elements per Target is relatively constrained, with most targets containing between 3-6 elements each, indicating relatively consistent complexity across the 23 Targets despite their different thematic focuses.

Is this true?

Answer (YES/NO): NO